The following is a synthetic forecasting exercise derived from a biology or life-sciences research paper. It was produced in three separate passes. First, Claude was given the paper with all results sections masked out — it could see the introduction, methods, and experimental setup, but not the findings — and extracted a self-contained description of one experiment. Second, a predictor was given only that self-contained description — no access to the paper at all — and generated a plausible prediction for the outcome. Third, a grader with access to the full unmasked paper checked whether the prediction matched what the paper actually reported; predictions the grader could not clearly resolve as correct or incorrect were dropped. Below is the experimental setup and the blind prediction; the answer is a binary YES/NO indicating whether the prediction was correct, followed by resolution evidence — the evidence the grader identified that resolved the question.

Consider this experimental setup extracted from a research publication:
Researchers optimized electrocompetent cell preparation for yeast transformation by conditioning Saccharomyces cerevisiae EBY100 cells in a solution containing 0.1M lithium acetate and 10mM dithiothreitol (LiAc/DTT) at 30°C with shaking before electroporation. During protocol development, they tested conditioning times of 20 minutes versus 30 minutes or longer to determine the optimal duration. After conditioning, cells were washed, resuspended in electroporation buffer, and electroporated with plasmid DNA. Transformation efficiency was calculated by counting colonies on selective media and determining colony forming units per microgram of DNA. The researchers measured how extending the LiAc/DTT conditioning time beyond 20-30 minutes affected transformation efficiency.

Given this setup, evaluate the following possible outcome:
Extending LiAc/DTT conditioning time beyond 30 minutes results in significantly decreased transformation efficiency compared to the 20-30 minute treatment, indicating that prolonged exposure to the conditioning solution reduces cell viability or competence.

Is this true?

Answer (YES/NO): YES